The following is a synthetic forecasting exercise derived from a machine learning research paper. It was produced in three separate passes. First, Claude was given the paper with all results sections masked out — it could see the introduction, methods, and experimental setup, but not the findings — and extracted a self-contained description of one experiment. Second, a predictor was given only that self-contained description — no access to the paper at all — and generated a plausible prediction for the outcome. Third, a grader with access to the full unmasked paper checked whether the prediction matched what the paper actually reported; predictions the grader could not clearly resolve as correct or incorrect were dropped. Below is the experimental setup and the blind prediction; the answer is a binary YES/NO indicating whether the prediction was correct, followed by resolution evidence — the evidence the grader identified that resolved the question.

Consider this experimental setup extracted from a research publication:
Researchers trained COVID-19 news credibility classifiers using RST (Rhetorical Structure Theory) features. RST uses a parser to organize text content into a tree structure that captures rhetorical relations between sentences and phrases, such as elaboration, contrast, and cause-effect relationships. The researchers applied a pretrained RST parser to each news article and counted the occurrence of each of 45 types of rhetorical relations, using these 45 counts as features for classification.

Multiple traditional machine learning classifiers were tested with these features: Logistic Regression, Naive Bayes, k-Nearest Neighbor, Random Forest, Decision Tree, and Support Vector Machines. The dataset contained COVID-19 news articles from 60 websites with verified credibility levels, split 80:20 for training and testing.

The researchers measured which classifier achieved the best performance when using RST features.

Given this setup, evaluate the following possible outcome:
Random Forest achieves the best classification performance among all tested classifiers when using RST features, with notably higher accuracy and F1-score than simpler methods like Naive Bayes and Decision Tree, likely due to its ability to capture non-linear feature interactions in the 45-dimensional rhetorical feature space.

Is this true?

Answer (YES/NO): NO